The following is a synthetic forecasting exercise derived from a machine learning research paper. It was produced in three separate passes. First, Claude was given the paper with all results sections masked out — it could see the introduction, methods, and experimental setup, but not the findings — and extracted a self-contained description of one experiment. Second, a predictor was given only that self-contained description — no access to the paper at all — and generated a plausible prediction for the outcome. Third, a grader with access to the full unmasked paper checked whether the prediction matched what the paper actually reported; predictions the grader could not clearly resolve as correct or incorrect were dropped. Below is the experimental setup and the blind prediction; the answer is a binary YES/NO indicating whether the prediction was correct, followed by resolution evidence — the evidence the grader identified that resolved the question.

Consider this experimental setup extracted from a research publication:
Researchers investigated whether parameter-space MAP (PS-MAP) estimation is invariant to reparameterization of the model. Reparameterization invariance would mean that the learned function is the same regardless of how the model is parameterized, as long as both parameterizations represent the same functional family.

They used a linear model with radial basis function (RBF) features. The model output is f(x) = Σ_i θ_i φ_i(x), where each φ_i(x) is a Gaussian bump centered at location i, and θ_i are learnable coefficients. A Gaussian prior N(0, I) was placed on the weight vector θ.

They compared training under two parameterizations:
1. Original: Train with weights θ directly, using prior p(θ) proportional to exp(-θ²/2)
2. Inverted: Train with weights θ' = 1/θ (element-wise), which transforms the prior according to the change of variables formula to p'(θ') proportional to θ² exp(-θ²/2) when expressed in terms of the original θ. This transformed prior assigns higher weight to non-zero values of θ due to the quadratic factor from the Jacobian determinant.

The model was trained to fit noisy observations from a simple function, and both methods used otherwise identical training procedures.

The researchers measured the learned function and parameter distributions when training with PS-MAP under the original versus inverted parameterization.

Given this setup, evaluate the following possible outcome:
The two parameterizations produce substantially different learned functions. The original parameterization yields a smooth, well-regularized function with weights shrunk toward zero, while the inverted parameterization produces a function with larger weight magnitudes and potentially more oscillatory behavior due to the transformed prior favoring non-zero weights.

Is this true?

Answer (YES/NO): YES